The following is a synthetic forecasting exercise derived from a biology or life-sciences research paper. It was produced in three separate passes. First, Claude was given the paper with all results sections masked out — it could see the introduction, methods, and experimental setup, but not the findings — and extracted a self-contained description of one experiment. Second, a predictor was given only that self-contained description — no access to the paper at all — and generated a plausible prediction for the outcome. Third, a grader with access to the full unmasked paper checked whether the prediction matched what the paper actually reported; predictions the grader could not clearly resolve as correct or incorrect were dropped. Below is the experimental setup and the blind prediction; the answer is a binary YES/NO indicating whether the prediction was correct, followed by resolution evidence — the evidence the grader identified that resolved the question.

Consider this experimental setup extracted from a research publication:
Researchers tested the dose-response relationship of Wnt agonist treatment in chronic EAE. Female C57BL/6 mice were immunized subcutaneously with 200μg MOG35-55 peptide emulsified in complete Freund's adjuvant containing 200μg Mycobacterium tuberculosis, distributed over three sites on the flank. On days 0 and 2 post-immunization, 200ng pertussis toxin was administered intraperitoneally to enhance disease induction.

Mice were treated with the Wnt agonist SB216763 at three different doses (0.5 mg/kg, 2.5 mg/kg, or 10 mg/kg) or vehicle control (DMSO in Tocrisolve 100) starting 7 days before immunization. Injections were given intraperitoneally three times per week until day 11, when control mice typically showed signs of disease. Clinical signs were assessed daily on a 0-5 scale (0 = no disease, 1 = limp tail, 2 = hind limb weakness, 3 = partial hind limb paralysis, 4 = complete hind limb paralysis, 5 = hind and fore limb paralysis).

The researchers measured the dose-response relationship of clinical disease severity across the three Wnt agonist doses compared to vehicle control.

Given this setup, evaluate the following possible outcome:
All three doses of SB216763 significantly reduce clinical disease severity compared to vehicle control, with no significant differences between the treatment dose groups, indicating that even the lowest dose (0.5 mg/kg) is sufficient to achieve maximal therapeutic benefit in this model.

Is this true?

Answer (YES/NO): NO